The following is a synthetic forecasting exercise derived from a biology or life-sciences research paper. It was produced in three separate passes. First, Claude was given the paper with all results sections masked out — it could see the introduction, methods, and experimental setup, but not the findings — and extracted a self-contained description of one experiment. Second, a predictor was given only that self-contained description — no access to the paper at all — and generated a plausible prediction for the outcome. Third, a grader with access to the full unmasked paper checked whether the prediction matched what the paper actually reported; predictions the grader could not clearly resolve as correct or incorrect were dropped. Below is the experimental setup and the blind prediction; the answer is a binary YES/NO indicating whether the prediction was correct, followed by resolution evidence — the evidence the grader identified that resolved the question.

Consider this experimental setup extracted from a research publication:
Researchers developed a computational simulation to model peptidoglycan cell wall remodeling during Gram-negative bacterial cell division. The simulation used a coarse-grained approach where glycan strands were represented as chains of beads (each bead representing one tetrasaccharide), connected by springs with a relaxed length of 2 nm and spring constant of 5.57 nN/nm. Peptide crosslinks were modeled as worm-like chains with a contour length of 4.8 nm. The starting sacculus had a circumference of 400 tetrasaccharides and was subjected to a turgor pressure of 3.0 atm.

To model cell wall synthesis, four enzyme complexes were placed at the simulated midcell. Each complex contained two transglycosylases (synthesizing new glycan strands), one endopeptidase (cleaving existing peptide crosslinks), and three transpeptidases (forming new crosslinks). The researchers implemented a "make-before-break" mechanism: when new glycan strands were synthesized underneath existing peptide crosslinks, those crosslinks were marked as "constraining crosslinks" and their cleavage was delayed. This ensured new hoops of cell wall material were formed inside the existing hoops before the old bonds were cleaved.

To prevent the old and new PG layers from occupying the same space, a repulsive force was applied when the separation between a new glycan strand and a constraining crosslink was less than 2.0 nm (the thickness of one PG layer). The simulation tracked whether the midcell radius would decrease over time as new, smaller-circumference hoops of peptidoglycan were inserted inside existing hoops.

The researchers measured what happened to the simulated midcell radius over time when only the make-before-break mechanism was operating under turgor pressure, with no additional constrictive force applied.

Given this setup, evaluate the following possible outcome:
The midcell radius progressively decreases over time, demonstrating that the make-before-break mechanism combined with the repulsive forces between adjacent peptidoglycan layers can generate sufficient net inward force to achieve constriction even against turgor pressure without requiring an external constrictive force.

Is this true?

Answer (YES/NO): NO